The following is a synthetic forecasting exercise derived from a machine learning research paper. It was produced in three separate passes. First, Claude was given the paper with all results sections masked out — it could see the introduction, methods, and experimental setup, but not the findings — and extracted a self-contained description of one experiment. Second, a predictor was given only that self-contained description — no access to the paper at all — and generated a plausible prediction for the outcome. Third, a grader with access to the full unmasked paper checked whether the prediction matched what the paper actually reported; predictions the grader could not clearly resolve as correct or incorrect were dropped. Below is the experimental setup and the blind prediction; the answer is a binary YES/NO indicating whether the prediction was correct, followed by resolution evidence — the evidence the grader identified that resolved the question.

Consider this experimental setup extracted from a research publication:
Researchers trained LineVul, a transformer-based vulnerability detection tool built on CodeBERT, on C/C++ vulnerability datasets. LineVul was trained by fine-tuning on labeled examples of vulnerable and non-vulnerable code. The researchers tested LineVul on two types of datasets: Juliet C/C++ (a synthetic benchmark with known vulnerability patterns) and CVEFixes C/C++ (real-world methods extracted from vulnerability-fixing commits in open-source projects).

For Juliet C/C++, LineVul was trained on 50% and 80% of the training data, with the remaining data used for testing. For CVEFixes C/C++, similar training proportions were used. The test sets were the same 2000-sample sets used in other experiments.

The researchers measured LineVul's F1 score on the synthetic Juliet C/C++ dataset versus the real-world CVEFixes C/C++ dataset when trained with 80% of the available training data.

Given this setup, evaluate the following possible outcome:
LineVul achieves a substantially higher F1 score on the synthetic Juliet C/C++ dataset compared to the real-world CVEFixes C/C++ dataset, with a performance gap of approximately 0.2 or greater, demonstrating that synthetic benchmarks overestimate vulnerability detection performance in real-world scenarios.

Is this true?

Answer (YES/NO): YES